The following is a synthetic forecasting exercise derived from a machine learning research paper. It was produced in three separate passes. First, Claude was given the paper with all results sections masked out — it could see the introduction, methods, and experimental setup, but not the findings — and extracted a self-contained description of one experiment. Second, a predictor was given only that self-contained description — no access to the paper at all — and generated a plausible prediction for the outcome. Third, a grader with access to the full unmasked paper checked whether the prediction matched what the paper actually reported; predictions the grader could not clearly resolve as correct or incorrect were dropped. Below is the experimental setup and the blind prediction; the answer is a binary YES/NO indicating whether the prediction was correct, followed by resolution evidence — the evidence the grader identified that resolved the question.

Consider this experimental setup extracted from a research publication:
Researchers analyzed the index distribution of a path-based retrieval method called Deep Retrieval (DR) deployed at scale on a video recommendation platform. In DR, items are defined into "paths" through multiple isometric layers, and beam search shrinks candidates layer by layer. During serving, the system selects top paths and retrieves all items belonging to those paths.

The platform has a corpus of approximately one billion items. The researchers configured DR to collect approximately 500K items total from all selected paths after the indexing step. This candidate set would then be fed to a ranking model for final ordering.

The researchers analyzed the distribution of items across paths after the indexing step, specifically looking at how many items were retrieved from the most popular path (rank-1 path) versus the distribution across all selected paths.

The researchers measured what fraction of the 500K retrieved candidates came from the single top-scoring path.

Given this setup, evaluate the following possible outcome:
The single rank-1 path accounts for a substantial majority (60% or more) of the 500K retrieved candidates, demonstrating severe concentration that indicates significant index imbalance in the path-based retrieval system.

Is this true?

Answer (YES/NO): NO